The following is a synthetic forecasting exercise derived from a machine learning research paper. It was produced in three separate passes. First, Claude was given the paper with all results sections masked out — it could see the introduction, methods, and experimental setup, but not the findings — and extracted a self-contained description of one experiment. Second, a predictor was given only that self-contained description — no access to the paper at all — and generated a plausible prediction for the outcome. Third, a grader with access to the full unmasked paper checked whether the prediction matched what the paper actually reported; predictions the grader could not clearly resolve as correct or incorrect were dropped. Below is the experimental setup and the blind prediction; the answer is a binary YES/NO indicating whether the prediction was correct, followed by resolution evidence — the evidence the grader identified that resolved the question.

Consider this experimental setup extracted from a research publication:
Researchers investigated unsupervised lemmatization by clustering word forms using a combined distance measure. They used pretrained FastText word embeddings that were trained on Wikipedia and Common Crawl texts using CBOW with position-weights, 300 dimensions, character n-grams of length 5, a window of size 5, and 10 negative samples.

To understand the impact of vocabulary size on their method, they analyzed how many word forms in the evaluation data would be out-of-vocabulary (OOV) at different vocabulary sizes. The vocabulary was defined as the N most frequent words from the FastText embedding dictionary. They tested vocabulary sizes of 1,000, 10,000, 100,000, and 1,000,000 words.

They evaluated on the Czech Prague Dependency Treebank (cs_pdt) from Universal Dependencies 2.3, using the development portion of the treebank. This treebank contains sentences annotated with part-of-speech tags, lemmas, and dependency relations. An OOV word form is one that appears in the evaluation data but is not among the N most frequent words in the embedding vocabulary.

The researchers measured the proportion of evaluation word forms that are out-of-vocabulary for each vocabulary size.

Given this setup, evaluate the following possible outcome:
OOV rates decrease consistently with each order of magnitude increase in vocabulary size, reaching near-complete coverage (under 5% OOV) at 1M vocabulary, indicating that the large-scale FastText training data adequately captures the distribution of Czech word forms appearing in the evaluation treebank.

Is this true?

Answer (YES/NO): YES